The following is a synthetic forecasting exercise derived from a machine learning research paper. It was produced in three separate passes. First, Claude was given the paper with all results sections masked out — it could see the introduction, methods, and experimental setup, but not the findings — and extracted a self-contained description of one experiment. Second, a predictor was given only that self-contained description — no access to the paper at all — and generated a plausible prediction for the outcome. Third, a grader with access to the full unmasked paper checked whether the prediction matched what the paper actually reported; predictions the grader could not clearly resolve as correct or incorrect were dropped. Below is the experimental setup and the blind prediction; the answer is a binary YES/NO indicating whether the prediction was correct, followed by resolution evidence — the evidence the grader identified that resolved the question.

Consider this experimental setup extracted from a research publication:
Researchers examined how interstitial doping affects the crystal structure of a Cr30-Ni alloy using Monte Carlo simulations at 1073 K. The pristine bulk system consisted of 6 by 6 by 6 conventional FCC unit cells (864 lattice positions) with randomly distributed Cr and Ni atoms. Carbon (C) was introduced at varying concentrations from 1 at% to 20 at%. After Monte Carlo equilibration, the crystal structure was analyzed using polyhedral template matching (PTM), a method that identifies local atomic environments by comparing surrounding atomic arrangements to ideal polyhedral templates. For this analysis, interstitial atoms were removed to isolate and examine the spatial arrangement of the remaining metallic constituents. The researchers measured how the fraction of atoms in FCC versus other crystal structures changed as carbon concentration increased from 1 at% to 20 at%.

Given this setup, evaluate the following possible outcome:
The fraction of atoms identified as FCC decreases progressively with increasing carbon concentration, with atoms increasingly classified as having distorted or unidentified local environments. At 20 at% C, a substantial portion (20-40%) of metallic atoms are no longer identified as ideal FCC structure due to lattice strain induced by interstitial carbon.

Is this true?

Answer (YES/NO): NO